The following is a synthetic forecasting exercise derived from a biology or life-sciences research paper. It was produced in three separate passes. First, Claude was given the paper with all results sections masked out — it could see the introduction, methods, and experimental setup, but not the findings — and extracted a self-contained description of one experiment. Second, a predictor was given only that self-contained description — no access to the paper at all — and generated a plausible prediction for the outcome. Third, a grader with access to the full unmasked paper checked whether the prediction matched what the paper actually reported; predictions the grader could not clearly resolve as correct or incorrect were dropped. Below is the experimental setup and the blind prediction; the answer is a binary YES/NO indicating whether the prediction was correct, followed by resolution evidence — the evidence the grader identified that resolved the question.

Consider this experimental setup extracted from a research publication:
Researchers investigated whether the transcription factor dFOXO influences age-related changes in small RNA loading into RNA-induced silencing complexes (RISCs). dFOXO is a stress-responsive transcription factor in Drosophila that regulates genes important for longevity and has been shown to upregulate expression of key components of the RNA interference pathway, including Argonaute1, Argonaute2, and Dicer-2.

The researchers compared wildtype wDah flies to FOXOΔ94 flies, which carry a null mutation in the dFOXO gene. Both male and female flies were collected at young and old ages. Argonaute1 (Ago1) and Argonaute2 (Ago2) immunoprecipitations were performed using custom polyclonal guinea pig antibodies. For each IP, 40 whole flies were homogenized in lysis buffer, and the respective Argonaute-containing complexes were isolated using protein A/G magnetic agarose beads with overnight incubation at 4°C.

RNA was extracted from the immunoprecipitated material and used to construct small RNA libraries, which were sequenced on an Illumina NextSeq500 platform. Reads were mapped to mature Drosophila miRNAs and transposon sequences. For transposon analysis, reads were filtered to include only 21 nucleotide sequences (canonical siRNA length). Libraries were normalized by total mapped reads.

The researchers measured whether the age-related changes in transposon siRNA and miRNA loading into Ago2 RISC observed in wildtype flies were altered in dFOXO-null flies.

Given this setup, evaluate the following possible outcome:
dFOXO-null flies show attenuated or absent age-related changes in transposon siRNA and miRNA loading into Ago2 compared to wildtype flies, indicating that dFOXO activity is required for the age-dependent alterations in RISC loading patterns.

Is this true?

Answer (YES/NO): NO